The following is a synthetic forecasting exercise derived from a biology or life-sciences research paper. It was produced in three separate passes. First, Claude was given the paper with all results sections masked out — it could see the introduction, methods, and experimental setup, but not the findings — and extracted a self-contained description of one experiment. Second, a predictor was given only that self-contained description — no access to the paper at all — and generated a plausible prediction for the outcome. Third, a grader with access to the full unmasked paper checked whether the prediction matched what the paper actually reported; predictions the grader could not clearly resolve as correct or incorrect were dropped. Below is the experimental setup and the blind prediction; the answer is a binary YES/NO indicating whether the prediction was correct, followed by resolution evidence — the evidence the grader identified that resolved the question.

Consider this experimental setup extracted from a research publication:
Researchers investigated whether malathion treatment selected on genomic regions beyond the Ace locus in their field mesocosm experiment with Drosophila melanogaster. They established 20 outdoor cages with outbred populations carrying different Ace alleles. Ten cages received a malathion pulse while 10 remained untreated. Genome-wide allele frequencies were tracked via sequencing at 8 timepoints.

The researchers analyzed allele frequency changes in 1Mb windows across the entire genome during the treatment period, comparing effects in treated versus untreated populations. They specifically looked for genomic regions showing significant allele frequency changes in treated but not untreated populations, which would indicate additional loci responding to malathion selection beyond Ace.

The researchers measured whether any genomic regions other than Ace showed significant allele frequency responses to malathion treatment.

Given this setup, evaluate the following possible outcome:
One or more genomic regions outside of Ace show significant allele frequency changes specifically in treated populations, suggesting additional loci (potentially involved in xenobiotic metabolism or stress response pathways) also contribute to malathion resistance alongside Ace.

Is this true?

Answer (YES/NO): YES